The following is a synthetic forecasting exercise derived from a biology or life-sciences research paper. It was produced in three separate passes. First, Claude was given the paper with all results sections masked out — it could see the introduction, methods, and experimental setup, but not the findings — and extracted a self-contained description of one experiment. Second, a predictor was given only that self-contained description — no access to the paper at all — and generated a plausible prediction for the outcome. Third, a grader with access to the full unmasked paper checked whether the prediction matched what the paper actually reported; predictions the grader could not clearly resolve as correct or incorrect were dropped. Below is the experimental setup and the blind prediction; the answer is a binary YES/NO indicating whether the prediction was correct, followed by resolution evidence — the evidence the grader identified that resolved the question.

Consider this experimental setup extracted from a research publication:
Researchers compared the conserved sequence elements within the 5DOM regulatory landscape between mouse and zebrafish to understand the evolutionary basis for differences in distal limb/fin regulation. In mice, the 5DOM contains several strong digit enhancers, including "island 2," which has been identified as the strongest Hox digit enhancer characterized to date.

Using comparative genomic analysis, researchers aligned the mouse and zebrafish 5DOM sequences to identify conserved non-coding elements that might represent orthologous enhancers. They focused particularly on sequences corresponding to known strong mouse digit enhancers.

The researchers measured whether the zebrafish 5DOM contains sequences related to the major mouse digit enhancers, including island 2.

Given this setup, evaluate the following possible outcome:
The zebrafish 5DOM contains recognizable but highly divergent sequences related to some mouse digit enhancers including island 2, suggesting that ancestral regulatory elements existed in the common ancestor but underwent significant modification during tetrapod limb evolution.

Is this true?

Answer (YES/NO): NO